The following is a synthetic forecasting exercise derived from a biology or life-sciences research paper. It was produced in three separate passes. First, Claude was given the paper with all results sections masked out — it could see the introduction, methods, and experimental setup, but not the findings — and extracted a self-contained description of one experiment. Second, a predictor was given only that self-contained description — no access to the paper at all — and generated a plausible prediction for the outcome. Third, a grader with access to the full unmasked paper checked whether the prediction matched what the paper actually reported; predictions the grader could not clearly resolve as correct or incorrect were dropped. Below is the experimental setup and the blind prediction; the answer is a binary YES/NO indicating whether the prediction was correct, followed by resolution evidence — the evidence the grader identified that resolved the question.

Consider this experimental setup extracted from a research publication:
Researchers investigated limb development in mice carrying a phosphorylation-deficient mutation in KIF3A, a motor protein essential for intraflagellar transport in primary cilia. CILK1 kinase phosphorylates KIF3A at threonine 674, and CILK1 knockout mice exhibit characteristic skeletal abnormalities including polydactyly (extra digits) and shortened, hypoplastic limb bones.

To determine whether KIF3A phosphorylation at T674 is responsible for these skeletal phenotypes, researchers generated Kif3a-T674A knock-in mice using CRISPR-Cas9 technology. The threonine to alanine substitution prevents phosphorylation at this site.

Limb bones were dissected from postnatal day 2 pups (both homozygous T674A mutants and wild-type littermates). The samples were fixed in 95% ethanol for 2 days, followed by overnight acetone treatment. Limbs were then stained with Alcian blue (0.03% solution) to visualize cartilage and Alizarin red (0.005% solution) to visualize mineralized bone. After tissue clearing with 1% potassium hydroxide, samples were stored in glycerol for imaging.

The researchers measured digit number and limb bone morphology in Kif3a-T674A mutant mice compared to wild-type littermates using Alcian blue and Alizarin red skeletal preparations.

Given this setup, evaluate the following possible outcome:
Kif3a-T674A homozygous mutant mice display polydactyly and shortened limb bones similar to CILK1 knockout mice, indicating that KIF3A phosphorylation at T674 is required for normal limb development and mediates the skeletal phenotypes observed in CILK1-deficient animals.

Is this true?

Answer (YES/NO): NO